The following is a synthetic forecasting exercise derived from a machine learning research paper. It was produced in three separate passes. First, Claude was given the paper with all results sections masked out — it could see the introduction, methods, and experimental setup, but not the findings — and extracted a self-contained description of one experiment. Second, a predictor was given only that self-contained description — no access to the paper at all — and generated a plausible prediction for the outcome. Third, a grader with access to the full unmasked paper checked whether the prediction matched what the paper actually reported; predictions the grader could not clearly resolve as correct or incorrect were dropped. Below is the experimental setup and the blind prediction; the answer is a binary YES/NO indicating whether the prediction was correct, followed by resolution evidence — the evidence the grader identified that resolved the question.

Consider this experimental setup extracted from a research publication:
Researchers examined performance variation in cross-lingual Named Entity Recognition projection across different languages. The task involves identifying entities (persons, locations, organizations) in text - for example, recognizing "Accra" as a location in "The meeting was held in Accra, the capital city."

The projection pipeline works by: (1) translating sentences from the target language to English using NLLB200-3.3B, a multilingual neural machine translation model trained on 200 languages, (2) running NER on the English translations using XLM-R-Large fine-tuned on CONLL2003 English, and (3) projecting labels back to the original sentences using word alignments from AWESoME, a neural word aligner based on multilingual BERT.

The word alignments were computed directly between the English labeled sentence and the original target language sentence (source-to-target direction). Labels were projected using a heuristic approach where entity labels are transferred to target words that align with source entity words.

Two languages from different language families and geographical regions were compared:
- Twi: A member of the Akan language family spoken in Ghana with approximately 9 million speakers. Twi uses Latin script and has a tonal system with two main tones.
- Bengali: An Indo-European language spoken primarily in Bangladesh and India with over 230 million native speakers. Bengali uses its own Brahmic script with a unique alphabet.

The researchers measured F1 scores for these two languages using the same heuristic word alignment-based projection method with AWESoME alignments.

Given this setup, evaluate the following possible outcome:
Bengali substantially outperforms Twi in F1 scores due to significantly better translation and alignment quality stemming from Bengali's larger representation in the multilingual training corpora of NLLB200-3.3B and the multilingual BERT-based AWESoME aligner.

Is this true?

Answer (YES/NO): NO